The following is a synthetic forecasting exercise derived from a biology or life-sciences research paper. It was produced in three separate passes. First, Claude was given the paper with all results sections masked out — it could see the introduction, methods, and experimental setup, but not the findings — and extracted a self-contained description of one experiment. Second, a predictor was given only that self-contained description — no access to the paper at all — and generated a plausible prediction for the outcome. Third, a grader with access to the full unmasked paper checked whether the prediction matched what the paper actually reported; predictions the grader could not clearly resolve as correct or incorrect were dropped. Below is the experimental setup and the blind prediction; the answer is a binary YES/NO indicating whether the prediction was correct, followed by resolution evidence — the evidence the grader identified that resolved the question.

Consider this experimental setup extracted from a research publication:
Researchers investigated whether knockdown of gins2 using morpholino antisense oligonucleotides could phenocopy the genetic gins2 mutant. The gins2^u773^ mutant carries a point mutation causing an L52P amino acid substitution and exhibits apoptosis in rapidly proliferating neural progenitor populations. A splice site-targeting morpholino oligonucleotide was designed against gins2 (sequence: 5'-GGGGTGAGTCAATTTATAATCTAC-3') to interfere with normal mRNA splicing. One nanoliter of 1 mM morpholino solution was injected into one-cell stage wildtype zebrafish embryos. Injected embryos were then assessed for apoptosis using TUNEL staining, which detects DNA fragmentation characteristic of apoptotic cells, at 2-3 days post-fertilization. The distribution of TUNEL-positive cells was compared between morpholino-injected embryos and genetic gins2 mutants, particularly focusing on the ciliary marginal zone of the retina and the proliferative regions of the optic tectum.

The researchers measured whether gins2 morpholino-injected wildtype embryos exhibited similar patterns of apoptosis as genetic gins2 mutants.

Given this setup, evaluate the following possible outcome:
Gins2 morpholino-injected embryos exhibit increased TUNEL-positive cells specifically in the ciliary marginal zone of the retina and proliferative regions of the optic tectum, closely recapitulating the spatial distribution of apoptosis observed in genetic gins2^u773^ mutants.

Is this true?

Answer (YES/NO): YES